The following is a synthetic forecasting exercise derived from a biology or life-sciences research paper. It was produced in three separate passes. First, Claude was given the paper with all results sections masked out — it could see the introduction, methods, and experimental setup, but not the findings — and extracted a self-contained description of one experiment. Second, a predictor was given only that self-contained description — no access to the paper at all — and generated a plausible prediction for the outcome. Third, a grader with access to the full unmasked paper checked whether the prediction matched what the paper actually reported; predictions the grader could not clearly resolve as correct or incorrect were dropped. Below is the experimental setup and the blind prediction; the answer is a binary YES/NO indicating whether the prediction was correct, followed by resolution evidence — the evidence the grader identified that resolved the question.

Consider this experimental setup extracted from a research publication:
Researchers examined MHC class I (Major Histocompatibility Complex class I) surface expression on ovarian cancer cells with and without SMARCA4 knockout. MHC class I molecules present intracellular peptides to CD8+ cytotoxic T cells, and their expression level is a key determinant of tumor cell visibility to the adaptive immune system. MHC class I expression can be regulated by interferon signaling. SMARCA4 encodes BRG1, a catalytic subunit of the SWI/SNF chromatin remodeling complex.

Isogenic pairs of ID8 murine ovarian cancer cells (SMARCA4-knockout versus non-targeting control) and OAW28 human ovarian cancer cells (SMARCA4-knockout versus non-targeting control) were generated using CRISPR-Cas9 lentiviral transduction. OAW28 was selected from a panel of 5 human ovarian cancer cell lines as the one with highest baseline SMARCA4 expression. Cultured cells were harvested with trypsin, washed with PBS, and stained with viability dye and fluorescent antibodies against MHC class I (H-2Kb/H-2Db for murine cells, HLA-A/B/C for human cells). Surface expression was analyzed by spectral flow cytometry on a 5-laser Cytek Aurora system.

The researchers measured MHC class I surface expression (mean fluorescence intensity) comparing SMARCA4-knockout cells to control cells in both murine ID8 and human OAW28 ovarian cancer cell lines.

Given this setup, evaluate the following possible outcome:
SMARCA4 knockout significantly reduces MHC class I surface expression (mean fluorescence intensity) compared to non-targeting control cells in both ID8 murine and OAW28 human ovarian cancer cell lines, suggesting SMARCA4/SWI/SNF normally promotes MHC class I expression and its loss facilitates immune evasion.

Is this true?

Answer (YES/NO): NO